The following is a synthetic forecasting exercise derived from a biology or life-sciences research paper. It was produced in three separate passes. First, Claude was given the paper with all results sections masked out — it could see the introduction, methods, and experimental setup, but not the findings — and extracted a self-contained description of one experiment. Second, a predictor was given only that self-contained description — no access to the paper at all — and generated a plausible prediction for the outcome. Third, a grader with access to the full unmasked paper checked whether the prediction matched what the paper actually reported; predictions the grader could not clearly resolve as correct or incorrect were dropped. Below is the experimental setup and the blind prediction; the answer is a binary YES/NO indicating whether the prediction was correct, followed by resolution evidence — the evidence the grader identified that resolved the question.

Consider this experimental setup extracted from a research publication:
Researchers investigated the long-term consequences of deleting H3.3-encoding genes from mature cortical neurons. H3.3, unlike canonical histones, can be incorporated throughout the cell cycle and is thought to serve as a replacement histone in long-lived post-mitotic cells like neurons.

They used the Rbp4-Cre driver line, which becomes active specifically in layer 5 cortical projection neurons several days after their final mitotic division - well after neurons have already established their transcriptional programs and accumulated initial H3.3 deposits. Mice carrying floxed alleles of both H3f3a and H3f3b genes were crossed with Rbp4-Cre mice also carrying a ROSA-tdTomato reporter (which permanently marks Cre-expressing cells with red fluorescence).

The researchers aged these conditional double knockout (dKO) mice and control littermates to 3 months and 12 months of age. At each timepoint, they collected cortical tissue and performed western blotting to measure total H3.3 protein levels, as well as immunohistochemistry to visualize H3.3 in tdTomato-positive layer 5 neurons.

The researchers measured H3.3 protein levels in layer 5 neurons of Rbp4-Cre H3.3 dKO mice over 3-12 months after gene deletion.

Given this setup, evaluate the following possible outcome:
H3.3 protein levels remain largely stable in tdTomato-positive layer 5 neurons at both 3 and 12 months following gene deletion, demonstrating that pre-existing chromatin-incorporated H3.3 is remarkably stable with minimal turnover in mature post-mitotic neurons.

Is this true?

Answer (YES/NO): NO